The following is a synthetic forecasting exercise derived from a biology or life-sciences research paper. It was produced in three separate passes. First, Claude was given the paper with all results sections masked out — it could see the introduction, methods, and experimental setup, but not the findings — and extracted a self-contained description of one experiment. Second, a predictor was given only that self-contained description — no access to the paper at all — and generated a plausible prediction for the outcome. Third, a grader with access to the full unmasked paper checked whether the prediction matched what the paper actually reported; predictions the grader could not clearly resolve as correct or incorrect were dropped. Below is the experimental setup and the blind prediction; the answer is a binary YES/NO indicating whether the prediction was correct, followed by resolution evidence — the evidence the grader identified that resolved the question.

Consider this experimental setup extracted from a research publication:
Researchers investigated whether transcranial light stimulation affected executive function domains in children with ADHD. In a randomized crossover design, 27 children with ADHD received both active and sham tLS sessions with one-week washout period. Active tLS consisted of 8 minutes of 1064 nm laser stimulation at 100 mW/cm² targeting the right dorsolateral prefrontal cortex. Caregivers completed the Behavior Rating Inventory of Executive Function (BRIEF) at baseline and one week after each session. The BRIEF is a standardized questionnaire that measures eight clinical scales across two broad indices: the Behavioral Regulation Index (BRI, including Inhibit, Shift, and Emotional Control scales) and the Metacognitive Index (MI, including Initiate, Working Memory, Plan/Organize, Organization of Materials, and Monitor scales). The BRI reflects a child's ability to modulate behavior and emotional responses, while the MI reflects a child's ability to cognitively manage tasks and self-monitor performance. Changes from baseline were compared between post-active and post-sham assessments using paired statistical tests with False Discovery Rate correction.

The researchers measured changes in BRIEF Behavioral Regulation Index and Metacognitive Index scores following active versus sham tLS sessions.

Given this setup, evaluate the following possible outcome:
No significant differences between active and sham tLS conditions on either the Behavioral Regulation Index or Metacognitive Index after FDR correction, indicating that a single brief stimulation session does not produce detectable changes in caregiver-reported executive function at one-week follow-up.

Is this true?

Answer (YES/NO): YES